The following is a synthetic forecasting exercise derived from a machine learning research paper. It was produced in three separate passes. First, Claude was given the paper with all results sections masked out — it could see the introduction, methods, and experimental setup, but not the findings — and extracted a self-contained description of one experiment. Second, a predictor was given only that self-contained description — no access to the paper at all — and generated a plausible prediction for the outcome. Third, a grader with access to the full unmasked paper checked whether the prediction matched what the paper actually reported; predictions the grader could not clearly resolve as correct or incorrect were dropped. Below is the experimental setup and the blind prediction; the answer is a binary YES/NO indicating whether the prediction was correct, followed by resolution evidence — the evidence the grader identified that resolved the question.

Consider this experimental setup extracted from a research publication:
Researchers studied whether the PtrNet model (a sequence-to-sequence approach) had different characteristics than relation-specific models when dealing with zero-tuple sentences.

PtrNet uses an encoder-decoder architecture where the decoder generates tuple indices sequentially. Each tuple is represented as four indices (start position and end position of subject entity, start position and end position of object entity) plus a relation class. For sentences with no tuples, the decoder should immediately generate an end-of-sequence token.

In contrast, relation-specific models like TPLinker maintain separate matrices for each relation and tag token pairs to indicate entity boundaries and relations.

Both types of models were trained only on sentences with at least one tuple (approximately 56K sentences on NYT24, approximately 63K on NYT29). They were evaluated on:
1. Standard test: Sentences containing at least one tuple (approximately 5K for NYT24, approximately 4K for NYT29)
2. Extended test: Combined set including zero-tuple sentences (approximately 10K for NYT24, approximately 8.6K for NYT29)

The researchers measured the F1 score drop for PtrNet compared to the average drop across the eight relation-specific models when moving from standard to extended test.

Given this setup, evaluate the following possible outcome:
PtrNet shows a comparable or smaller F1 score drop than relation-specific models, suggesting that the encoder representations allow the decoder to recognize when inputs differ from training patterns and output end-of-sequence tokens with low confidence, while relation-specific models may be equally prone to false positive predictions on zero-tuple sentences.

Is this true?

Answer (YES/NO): NO